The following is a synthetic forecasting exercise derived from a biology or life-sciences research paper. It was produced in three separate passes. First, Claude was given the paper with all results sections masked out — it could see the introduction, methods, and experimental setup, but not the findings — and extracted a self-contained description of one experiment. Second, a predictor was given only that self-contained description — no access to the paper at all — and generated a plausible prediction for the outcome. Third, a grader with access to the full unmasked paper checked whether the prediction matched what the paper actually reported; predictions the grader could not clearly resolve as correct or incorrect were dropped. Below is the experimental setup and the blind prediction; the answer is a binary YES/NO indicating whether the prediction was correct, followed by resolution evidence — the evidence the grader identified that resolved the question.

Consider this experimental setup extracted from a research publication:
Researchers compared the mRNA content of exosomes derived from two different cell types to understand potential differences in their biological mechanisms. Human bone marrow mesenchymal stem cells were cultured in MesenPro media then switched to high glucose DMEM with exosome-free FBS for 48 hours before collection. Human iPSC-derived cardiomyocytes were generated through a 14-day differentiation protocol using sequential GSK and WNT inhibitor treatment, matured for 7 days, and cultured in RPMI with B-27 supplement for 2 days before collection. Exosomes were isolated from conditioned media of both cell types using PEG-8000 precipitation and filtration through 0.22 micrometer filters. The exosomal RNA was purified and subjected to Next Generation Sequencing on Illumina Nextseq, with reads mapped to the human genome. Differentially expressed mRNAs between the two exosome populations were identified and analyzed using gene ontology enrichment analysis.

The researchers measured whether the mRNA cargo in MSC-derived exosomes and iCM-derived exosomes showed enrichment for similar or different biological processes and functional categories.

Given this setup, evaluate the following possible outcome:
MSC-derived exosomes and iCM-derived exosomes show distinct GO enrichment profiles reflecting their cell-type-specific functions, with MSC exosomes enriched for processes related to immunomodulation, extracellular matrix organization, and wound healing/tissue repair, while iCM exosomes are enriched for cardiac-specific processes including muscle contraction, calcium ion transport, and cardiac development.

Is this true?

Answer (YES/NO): NO